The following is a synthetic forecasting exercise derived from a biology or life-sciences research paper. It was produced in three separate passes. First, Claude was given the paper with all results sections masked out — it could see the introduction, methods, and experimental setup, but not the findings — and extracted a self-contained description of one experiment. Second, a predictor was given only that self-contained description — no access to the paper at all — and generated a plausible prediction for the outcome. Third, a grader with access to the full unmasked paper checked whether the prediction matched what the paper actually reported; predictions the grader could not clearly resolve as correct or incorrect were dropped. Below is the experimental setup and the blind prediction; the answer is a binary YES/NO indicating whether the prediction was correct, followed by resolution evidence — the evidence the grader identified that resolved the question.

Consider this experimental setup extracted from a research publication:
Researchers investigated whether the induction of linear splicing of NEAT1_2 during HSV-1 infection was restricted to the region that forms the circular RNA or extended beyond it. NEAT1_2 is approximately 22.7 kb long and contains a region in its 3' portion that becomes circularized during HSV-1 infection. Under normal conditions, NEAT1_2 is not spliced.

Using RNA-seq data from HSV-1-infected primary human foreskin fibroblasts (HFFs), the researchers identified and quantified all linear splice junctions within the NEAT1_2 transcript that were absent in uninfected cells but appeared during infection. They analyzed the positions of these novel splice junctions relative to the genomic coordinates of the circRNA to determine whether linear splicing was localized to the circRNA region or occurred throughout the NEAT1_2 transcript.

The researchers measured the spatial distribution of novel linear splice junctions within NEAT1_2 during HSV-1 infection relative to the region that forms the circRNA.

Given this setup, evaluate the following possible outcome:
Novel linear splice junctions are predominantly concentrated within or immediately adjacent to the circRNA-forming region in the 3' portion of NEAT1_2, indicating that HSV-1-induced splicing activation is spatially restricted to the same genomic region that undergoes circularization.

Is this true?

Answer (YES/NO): YES